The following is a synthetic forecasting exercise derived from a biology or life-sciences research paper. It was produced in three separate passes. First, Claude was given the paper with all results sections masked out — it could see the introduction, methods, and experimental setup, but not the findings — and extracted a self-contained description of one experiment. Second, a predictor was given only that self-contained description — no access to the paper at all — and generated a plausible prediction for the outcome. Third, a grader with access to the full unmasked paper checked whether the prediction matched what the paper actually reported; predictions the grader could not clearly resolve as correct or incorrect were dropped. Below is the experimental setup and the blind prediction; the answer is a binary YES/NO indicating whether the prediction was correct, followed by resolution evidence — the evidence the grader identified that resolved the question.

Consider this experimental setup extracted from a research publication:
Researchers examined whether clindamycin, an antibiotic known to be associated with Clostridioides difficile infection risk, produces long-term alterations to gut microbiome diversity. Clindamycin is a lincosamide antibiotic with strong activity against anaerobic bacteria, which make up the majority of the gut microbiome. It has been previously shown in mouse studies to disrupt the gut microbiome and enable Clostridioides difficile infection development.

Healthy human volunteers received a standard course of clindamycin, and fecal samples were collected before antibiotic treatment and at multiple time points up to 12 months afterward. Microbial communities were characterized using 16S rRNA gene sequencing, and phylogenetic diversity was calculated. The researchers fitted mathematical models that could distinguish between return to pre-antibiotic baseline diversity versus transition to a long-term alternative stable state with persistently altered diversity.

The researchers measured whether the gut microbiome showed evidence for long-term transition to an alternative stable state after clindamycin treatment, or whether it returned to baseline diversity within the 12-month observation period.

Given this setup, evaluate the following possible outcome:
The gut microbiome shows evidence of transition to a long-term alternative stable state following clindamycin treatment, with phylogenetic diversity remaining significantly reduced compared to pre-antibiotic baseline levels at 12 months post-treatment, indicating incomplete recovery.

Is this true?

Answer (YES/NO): YES